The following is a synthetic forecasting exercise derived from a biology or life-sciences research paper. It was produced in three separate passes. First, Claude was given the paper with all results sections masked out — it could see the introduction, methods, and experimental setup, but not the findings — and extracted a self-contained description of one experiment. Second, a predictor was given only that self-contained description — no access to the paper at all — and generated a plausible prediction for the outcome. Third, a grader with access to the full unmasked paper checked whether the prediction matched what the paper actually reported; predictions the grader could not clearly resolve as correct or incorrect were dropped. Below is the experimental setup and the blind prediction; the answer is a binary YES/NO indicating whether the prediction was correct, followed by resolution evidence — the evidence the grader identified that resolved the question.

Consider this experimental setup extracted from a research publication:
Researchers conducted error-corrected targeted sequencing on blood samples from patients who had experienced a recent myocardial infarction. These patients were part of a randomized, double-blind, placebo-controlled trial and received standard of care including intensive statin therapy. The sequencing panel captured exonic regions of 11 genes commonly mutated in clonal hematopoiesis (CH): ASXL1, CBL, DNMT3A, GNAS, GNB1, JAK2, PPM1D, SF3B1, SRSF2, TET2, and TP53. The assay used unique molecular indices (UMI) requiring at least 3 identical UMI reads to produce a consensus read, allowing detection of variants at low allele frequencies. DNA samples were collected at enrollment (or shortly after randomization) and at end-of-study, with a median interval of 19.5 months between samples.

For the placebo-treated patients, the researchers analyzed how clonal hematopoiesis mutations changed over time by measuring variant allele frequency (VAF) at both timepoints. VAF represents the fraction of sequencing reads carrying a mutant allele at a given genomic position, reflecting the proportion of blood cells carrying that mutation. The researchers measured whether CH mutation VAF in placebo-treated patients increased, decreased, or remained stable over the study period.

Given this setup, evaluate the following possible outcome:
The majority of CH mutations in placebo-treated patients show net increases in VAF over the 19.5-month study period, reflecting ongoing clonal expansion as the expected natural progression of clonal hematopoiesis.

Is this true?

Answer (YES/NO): NO